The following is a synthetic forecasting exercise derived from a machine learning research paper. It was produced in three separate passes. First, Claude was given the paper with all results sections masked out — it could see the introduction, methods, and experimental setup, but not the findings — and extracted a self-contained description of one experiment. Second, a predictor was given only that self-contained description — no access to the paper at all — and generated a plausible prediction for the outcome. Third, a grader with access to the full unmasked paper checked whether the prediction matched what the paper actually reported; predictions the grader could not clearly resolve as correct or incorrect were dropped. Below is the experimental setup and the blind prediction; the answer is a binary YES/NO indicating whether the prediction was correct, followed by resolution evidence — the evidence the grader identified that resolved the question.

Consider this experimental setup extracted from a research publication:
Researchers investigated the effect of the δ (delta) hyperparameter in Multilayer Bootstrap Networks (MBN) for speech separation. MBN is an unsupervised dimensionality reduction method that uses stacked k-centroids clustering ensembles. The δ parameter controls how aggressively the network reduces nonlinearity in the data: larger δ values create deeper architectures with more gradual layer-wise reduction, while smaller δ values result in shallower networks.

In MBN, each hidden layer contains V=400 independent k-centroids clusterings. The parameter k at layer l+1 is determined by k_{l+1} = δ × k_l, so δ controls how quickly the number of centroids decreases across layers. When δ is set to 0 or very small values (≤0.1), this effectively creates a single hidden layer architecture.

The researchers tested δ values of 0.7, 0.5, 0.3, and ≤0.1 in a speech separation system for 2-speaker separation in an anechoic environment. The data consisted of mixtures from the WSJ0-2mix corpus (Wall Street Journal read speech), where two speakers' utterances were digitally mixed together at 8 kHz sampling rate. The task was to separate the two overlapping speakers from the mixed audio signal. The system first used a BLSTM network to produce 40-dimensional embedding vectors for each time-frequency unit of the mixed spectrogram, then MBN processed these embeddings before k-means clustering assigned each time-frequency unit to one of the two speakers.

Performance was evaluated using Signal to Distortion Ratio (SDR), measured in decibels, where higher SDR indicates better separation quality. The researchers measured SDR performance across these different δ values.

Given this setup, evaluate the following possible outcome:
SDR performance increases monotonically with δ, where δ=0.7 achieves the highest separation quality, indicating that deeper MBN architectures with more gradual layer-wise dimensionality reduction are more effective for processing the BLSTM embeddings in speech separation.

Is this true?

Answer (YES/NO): NO